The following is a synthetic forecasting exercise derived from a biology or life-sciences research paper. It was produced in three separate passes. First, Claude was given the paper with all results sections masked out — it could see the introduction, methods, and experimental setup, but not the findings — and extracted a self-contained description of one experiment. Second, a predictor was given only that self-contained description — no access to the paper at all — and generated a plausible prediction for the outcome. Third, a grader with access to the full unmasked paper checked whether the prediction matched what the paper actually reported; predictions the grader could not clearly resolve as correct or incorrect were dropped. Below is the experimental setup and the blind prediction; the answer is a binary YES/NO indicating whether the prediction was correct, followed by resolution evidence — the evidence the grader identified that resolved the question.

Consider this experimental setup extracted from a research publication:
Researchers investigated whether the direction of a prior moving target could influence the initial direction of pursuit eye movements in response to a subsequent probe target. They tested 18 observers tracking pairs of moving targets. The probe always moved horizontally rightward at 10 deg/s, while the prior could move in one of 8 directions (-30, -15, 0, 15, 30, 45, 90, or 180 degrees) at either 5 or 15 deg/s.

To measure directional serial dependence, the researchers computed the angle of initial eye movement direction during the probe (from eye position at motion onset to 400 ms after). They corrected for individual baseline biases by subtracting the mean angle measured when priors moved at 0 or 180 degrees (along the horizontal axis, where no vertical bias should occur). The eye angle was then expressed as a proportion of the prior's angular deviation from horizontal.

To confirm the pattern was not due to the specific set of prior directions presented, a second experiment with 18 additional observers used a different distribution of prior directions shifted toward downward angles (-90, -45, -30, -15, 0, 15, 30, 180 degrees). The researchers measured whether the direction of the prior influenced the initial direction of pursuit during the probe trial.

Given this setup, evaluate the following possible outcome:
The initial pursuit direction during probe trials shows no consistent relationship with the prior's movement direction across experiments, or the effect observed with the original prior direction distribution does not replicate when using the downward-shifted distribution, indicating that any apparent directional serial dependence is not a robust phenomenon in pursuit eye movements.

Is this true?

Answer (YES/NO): NO